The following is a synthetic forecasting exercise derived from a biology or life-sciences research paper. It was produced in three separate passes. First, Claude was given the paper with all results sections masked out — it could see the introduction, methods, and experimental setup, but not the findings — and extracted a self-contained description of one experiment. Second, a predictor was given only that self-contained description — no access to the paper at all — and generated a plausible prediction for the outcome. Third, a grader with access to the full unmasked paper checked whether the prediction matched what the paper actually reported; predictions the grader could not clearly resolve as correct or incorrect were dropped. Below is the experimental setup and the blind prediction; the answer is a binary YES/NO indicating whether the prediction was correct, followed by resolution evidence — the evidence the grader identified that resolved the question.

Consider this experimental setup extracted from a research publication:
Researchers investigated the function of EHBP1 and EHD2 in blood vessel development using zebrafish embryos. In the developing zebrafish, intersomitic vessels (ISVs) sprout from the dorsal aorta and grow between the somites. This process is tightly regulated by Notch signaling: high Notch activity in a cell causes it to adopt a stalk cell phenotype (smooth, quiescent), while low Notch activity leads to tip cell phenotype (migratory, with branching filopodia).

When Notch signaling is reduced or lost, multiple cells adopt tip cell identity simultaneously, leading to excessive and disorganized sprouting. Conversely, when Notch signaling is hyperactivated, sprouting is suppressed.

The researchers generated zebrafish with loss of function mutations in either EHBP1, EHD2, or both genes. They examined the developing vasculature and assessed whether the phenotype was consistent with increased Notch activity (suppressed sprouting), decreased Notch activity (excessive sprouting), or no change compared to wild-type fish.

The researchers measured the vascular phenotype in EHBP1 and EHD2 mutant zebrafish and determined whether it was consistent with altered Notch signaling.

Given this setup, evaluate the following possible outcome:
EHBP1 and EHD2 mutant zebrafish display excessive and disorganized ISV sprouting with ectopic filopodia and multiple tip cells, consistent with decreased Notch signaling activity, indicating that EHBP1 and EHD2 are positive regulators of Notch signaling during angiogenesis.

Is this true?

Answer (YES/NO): NO